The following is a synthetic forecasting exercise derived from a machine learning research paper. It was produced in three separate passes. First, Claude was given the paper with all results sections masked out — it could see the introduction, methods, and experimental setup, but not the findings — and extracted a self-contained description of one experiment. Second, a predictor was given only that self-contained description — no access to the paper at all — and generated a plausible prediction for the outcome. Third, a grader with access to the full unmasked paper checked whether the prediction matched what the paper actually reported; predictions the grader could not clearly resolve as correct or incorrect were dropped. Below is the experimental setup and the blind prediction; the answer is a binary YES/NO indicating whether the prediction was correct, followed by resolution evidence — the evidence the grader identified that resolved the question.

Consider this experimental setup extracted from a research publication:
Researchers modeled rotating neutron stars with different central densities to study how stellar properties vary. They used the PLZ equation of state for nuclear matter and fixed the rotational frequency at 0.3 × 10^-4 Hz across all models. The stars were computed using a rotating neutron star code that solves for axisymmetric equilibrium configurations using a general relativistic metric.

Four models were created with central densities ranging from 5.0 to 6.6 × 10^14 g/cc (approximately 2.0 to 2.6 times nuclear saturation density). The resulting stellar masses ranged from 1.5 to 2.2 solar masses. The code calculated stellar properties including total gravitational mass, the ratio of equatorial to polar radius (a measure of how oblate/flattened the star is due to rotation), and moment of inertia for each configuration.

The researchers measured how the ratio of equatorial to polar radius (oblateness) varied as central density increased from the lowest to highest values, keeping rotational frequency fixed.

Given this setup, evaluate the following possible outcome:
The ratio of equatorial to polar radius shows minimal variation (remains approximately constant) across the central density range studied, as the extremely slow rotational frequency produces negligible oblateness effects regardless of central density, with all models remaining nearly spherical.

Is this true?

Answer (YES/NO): NO